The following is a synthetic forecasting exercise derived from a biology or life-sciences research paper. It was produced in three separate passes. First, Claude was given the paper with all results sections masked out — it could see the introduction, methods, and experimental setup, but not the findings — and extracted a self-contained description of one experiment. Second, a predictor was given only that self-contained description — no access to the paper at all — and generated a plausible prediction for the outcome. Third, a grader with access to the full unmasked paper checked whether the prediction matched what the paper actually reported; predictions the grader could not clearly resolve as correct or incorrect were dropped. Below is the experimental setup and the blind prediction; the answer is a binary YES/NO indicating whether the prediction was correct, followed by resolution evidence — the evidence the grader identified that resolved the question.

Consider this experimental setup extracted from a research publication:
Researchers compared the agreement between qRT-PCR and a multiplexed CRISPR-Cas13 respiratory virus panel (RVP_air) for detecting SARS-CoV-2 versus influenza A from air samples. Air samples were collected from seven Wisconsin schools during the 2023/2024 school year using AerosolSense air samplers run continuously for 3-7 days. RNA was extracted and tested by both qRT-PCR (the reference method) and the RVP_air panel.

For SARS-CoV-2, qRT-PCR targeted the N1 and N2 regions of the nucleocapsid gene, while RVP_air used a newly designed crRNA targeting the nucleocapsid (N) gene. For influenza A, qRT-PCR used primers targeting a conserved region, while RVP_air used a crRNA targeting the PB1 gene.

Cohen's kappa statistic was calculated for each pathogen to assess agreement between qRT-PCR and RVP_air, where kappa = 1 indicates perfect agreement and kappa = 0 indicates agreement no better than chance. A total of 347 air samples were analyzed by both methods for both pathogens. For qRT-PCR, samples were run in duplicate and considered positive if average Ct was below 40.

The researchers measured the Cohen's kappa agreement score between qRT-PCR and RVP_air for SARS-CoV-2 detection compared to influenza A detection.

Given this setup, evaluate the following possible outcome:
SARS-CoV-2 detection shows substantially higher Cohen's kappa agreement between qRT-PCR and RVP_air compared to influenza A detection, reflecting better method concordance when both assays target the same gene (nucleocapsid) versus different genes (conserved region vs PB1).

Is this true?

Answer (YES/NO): YES